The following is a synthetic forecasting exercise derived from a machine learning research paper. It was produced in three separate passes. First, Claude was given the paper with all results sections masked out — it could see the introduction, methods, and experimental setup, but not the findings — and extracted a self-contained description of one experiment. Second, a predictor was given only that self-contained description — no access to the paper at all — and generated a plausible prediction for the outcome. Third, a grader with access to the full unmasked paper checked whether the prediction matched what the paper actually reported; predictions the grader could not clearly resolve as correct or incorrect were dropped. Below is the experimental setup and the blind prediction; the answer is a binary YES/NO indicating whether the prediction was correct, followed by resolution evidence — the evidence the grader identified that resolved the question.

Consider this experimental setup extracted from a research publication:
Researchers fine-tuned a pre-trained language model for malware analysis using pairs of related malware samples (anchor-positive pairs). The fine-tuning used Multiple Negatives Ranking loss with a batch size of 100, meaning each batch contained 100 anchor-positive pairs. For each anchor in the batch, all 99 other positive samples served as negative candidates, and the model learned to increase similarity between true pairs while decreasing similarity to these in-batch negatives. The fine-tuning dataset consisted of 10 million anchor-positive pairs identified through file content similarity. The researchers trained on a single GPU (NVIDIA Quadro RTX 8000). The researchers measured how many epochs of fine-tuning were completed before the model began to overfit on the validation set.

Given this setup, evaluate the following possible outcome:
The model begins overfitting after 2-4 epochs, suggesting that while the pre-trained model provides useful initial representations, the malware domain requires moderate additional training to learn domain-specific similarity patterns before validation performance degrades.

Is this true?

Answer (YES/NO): NO